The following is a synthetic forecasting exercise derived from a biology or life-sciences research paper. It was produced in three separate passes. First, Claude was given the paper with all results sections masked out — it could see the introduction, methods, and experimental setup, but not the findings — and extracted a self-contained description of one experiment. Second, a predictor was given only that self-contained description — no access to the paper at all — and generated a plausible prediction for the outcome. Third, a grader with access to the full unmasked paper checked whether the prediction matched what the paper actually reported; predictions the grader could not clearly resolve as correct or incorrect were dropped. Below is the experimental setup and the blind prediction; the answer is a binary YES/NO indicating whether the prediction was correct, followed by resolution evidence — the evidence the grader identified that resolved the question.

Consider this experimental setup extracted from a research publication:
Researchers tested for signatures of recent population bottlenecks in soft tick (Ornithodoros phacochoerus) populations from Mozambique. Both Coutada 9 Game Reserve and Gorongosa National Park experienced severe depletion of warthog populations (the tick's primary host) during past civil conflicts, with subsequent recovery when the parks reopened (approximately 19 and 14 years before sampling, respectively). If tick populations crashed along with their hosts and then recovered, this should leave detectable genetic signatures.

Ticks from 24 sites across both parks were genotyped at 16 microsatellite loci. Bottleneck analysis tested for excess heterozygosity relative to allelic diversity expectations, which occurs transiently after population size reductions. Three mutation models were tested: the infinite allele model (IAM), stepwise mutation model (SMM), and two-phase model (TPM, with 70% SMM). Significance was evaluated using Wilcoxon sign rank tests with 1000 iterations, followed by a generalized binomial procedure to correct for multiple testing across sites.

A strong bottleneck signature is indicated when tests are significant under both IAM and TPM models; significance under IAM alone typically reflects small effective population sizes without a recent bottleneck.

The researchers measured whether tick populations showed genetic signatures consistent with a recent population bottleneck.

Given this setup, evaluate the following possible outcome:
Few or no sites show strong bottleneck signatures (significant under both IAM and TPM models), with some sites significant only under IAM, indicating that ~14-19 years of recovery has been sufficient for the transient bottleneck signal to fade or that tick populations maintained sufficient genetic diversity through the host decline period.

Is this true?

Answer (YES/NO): NO